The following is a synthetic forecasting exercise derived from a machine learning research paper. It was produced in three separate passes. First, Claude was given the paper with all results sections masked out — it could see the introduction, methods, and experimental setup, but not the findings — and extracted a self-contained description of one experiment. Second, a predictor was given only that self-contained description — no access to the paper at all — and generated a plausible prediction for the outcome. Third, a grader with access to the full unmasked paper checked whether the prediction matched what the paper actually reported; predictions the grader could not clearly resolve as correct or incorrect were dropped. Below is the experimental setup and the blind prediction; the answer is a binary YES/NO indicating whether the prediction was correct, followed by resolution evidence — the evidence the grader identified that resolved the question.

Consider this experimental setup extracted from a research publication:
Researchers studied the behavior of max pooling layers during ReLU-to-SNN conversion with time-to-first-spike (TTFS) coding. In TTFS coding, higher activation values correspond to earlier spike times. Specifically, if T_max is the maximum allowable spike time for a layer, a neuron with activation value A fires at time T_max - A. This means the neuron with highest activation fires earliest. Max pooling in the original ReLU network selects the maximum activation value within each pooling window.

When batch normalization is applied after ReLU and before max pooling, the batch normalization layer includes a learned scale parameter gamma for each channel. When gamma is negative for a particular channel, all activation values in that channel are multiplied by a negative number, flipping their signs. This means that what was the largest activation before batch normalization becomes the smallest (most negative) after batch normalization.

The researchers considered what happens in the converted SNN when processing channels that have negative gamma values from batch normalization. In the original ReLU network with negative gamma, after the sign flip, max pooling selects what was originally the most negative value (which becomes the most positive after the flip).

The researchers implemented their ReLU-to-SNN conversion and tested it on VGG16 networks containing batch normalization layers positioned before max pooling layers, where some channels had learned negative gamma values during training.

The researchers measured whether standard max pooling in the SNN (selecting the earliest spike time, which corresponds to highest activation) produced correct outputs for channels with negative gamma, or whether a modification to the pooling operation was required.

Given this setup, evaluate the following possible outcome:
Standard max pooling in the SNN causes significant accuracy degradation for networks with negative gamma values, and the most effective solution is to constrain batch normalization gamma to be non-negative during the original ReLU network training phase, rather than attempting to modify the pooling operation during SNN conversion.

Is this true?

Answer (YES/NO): NO